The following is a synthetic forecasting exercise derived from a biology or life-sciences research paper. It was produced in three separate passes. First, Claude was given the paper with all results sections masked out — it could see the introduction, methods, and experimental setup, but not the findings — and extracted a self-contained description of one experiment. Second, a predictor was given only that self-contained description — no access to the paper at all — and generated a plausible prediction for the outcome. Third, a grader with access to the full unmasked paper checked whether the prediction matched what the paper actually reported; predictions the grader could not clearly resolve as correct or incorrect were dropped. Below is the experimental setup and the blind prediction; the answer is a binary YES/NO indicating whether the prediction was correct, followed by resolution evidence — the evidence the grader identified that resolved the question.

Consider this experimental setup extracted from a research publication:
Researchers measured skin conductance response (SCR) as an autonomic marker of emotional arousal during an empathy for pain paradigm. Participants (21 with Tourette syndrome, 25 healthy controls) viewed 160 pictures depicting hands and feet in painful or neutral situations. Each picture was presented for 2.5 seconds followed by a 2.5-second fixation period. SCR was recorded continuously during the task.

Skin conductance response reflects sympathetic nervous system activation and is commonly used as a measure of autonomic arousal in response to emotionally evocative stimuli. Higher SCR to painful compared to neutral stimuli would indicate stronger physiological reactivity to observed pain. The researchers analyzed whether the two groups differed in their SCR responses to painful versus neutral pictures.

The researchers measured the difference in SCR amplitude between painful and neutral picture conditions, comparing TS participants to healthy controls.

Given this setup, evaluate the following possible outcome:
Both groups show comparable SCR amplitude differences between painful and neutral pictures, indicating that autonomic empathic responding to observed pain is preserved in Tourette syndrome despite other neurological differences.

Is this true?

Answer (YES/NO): YES